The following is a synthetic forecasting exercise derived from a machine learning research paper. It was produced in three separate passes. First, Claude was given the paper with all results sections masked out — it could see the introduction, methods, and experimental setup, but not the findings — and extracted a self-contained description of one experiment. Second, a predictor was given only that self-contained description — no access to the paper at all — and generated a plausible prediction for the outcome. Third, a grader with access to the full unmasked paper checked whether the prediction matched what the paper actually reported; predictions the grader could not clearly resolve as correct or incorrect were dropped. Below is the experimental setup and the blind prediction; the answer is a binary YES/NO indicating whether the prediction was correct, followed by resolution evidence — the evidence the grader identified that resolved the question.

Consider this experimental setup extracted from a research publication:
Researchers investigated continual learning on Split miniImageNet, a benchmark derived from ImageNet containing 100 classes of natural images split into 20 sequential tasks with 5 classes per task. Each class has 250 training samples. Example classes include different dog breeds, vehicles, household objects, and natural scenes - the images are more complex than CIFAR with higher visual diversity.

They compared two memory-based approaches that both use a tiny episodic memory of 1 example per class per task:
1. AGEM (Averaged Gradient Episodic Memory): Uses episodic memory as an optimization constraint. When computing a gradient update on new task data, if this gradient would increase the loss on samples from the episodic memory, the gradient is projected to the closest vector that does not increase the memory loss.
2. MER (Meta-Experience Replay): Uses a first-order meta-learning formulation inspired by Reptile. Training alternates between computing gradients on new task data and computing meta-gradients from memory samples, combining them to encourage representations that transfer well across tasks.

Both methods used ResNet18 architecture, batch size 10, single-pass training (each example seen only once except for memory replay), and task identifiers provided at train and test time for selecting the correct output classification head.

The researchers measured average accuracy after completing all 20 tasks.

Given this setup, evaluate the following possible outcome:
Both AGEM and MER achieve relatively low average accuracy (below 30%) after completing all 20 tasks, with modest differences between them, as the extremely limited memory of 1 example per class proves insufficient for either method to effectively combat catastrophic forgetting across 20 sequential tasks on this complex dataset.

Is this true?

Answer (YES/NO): NO